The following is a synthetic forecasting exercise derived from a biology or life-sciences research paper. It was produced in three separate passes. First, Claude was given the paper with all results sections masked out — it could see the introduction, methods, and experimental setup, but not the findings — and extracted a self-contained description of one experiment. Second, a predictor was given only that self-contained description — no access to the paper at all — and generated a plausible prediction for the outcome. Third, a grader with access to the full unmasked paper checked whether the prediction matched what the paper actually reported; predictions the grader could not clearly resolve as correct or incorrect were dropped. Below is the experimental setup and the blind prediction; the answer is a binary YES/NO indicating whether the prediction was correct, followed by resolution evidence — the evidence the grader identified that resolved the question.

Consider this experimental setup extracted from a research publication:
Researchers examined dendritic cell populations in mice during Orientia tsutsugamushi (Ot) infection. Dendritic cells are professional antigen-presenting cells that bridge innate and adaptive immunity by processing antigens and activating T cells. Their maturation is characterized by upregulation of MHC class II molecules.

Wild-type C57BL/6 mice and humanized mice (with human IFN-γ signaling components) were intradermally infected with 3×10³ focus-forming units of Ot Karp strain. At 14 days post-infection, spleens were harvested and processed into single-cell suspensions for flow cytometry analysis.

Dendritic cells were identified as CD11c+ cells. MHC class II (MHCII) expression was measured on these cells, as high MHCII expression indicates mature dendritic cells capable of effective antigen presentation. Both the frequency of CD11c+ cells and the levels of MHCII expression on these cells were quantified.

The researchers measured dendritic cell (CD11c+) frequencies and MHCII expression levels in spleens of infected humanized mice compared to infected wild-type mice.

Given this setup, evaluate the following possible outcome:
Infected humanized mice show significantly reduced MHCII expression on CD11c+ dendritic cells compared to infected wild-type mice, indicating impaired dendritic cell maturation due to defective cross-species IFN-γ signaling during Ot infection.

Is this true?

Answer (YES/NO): YES